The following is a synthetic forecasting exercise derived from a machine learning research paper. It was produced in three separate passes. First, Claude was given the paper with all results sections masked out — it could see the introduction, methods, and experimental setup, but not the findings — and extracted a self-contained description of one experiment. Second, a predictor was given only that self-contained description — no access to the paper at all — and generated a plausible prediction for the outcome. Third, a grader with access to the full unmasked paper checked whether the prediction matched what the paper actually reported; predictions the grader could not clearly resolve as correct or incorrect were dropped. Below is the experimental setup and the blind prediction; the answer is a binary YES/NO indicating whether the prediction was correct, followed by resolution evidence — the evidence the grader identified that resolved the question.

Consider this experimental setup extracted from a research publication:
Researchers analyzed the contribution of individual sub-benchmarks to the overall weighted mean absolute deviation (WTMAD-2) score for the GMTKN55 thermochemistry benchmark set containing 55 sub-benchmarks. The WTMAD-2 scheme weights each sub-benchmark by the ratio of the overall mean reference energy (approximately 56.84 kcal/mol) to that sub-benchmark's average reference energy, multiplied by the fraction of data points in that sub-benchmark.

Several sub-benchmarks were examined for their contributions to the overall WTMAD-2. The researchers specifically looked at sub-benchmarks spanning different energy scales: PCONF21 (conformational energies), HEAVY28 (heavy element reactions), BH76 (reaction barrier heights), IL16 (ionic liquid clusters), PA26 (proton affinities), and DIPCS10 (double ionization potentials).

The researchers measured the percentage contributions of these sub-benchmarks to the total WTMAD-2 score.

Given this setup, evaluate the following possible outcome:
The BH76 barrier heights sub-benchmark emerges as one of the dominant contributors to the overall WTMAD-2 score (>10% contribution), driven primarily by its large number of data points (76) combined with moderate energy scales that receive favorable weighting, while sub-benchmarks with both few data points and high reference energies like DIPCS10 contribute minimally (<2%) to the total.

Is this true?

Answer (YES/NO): NO